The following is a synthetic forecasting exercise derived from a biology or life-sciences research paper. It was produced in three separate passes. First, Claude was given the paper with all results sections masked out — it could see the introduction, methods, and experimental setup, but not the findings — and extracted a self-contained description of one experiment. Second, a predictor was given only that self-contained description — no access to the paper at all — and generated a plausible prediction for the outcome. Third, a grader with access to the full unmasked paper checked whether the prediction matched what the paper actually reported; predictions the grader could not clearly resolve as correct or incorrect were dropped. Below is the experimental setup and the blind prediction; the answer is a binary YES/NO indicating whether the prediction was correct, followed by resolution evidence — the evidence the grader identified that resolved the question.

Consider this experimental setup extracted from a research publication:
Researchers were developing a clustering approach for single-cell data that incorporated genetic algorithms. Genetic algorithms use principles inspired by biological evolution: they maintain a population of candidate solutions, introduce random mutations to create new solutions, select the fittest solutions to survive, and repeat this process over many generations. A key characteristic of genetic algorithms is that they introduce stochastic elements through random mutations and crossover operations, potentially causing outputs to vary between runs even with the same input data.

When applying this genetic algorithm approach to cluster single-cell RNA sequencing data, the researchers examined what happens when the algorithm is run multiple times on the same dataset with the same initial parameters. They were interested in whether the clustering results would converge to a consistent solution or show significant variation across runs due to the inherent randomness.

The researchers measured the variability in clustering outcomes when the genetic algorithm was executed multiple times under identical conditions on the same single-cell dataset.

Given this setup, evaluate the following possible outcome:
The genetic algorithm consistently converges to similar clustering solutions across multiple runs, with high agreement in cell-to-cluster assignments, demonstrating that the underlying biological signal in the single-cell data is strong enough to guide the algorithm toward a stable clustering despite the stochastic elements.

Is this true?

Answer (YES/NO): YES